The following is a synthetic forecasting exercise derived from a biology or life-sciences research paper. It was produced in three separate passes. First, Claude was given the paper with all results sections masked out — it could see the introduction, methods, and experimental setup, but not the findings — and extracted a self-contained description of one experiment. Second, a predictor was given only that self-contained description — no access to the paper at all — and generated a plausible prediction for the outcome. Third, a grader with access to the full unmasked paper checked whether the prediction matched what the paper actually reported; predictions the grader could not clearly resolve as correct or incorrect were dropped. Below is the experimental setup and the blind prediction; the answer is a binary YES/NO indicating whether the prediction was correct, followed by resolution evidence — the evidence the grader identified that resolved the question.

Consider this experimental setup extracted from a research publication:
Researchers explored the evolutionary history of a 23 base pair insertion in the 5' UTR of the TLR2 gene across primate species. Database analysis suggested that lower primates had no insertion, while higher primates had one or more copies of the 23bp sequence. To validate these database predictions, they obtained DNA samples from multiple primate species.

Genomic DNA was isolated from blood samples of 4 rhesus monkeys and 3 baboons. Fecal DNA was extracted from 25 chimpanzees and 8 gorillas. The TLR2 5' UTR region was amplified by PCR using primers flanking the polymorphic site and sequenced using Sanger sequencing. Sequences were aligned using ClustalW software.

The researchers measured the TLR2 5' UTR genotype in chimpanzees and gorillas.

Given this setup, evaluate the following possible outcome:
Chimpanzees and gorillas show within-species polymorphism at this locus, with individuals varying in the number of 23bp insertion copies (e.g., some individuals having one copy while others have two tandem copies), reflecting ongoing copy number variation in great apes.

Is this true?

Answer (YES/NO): NO